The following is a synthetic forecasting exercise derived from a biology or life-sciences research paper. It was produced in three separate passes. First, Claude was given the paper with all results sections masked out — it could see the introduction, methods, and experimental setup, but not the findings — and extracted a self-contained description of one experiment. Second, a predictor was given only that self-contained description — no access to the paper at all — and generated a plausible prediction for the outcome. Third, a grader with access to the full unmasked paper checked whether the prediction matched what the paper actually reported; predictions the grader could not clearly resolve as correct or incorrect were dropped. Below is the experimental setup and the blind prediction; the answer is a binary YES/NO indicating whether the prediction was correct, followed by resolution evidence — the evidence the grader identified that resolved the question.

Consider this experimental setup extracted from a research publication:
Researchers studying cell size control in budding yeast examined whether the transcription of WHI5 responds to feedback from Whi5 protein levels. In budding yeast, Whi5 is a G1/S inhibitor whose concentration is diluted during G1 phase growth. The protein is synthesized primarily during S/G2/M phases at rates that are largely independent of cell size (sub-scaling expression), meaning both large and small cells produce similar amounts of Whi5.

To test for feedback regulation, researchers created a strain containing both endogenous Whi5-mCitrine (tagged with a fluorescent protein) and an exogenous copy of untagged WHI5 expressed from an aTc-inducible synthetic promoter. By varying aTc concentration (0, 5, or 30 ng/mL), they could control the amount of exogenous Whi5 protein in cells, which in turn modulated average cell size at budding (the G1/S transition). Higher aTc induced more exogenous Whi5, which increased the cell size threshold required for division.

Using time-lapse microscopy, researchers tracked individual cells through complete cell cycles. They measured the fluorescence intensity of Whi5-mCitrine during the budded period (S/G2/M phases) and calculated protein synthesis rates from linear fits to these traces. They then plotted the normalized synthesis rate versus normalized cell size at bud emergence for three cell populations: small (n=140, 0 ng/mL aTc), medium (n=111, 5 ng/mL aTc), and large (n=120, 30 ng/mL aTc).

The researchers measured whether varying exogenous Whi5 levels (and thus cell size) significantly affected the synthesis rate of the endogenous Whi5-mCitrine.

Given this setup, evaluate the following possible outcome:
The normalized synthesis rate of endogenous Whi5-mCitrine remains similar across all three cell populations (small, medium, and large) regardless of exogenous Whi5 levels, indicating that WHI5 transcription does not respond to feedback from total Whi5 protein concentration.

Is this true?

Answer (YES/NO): YES